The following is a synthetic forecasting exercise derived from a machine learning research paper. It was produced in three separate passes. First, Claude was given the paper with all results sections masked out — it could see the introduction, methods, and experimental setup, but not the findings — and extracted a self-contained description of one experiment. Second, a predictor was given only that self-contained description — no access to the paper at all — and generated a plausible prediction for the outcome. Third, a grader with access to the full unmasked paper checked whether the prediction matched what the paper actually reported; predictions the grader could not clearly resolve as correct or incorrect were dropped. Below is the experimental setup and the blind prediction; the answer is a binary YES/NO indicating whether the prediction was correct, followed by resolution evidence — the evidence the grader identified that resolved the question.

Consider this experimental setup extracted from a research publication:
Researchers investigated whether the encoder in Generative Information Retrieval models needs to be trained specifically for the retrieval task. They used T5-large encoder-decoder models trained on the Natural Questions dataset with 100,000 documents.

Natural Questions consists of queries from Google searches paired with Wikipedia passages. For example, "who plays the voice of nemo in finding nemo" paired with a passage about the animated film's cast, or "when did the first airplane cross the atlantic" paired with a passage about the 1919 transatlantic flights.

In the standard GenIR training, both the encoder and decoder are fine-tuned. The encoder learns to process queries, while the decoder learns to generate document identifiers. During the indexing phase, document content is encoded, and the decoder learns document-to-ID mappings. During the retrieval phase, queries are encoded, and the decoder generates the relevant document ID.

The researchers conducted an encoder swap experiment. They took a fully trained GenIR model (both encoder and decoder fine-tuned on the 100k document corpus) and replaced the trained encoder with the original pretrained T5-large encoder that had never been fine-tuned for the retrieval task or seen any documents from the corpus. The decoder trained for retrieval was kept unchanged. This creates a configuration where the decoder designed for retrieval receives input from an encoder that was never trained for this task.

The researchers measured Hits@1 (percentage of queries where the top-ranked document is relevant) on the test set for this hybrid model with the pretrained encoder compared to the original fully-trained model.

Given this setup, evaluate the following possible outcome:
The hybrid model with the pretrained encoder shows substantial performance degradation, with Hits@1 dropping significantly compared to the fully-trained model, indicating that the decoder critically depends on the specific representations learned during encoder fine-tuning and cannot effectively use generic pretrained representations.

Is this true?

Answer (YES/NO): NO